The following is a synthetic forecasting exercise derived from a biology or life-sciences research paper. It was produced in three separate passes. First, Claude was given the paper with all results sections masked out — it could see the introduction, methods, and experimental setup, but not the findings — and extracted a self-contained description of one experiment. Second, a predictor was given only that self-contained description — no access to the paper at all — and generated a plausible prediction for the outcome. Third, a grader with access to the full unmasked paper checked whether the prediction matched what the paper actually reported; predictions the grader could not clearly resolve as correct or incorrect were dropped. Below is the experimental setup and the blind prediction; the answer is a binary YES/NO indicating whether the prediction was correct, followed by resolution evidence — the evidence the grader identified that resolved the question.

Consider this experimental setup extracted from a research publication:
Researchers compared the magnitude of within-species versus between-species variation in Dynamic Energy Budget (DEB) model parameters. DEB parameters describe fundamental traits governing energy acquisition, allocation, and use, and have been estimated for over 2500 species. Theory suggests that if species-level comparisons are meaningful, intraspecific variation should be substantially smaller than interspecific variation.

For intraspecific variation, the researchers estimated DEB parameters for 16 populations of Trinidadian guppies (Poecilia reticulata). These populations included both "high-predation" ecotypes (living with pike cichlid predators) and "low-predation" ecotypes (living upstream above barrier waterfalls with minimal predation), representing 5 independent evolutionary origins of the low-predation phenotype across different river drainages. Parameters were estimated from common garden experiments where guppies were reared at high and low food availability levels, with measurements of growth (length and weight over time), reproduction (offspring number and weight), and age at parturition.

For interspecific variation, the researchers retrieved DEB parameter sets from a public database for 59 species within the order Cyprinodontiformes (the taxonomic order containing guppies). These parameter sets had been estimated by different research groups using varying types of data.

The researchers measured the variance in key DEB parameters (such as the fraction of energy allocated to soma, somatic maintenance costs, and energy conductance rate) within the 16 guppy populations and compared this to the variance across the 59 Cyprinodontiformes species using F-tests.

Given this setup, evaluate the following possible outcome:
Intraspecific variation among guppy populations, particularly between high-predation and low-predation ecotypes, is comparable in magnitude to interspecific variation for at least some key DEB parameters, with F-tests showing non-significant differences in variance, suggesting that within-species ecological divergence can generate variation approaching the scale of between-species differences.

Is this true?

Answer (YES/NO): NO